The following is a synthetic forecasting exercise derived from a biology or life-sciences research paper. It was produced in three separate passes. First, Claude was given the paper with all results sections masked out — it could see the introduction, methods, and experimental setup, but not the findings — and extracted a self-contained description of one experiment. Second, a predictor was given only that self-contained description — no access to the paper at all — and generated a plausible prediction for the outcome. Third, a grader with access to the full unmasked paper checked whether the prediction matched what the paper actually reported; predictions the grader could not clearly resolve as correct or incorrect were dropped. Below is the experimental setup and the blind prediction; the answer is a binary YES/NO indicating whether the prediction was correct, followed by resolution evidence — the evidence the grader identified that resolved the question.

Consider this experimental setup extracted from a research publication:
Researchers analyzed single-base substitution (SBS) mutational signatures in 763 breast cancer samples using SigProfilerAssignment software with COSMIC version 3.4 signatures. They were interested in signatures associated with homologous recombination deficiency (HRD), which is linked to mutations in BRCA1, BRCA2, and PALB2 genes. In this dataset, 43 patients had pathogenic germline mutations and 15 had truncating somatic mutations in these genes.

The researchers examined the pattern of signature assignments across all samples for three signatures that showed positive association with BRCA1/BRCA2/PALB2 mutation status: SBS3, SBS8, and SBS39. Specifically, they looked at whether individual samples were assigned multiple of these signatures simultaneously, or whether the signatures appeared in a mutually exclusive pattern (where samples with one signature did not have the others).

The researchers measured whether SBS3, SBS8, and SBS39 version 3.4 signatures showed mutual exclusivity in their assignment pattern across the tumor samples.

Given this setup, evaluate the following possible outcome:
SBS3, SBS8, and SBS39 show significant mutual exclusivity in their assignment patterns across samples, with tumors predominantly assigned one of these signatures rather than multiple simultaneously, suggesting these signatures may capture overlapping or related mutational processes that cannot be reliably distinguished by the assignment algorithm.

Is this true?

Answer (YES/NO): YES